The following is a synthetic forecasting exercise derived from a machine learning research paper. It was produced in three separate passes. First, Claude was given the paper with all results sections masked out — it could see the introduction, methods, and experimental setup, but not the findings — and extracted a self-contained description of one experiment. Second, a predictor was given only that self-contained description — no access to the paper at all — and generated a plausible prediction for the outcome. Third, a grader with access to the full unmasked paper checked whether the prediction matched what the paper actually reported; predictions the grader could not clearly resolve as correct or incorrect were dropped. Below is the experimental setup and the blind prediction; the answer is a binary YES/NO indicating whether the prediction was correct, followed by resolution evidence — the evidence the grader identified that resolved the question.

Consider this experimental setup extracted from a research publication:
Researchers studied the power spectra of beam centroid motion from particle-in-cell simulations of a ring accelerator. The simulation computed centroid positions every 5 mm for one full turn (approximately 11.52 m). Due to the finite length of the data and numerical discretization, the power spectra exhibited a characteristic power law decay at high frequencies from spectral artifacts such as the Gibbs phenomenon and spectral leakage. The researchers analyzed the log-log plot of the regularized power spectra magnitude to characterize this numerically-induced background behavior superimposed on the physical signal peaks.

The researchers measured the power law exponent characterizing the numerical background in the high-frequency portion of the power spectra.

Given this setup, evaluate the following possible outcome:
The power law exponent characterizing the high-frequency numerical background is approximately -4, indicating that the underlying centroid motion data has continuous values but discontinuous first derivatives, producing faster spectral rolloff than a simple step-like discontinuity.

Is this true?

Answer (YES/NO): YES